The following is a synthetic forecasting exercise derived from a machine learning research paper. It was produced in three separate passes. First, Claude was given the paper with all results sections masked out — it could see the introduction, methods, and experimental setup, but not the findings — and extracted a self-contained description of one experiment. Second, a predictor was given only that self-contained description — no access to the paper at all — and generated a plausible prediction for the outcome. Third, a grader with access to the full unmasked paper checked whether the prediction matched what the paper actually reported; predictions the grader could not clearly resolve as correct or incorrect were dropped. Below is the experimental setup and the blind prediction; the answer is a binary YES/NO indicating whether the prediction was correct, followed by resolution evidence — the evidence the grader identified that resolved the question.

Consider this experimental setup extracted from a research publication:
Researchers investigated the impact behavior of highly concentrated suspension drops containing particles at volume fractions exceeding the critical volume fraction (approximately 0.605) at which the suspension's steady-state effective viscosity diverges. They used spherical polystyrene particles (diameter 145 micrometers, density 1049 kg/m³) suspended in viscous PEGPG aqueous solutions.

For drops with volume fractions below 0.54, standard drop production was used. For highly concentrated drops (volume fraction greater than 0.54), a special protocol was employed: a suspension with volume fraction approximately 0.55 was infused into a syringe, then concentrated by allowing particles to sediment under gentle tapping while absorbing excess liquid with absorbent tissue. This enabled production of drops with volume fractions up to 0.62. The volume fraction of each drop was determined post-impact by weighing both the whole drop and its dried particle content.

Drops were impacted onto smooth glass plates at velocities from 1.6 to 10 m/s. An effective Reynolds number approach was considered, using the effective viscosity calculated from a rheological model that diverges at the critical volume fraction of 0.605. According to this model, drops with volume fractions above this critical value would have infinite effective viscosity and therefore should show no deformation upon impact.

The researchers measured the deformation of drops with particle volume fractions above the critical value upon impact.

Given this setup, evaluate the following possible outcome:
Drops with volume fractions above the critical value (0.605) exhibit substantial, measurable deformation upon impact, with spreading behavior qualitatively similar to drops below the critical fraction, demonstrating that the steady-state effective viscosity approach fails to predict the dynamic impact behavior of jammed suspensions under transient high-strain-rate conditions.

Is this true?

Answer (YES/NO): YES